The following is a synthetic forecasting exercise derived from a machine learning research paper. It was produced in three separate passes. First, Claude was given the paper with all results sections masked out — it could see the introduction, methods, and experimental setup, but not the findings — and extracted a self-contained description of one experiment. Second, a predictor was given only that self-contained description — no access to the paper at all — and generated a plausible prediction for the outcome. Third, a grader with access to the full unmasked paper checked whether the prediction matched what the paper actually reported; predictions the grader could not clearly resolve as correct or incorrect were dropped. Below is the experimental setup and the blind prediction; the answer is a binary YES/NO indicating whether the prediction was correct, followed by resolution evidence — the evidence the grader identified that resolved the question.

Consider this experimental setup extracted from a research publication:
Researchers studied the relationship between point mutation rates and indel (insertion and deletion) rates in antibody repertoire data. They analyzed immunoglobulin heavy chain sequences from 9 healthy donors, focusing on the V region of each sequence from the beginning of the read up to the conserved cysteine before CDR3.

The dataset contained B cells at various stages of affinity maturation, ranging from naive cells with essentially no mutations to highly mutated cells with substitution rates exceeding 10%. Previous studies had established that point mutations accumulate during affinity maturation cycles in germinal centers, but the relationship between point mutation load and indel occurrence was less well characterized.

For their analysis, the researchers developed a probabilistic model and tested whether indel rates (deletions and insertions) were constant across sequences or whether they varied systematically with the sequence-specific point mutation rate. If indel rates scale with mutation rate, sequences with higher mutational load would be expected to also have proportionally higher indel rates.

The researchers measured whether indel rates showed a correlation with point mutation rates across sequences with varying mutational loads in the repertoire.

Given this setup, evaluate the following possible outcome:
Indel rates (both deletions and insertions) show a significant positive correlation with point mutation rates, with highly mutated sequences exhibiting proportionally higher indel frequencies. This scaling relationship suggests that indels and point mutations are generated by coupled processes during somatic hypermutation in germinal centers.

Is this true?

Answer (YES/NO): YES